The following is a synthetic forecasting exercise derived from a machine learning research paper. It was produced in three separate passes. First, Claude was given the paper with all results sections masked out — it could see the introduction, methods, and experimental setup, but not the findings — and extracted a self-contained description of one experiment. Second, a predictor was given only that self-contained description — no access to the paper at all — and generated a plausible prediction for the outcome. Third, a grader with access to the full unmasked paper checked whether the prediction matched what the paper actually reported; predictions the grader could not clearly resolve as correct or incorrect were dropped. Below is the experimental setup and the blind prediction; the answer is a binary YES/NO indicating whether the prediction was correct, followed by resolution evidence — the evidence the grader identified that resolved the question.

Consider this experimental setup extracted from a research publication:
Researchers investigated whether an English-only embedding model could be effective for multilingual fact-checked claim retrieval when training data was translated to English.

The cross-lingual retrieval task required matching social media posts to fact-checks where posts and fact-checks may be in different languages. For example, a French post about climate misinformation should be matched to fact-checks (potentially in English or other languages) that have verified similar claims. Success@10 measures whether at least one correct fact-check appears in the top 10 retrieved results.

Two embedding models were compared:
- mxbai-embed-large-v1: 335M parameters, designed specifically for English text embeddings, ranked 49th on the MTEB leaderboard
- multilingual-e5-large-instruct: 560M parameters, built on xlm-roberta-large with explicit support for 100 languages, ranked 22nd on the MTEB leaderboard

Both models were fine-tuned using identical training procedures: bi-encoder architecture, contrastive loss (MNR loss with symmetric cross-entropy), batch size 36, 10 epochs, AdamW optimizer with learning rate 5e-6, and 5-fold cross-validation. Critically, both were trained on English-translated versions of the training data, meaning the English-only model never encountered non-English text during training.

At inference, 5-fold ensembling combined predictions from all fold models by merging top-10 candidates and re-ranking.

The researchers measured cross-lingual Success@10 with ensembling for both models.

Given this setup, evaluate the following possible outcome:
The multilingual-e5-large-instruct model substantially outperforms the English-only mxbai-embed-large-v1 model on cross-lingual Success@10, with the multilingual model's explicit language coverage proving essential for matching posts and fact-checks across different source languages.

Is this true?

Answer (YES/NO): NO